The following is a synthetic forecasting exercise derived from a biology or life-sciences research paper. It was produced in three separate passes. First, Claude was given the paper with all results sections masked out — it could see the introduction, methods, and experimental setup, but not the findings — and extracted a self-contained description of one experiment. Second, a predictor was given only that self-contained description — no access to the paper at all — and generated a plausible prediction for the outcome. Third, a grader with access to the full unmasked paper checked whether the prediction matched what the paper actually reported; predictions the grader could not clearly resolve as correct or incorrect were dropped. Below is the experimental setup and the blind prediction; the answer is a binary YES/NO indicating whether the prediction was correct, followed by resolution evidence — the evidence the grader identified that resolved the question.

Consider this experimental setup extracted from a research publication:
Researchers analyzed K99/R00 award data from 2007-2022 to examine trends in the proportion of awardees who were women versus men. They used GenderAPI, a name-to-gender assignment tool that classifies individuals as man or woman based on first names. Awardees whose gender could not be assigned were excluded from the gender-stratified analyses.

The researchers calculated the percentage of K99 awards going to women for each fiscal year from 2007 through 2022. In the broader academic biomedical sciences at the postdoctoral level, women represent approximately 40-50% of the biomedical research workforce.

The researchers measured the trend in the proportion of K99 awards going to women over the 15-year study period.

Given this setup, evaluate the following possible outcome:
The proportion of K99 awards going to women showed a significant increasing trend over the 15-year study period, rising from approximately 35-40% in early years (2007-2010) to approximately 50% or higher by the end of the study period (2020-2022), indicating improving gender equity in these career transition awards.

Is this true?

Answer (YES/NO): NO